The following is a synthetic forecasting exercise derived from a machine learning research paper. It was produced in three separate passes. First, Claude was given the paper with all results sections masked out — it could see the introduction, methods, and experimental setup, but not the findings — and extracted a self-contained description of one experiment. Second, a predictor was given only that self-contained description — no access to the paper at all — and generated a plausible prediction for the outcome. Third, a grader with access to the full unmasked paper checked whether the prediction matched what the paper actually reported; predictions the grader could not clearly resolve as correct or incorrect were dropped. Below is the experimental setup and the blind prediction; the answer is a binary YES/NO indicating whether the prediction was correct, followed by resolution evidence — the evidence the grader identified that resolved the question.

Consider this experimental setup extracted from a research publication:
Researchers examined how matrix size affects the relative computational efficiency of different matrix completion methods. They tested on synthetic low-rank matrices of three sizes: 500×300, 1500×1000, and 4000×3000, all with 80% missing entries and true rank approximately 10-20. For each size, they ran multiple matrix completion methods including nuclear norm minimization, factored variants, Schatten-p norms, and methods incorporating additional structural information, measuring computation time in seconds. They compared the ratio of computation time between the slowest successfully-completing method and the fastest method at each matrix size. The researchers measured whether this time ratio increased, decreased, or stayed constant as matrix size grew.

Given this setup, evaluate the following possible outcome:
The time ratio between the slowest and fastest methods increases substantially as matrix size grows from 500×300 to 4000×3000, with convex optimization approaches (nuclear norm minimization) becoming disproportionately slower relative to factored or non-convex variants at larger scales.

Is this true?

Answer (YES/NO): NO